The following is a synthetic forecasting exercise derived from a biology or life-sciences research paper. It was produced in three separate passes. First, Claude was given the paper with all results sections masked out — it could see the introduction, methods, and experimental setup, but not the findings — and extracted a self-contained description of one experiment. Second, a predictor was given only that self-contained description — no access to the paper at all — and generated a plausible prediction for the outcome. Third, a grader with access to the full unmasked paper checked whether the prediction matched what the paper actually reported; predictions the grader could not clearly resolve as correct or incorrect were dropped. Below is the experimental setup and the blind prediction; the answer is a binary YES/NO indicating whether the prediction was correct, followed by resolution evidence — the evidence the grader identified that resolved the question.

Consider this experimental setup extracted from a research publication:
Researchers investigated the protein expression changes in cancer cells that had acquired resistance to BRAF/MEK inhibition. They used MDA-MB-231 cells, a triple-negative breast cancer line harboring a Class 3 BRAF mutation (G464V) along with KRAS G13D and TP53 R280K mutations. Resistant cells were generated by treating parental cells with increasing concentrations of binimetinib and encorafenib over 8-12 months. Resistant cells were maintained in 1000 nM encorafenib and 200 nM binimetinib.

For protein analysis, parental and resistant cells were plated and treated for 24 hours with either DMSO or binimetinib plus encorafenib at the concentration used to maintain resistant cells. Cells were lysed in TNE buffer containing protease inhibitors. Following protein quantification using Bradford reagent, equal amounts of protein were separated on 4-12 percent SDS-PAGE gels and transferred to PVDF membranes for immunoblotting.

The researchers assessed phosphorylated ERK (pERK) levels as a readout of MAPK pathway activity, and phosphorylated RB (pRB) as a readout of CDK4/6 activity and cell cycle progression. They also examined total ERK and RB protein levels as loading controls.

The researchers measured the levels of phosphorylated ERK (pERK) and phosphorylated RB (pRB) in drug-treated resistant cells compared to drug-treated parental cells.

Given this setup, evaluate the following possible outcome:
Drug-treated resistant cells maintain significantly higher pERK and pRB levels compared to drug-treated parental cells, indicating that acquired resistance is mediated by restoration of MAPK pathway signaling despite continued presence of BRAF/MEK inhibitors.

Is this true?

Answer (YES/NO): NO